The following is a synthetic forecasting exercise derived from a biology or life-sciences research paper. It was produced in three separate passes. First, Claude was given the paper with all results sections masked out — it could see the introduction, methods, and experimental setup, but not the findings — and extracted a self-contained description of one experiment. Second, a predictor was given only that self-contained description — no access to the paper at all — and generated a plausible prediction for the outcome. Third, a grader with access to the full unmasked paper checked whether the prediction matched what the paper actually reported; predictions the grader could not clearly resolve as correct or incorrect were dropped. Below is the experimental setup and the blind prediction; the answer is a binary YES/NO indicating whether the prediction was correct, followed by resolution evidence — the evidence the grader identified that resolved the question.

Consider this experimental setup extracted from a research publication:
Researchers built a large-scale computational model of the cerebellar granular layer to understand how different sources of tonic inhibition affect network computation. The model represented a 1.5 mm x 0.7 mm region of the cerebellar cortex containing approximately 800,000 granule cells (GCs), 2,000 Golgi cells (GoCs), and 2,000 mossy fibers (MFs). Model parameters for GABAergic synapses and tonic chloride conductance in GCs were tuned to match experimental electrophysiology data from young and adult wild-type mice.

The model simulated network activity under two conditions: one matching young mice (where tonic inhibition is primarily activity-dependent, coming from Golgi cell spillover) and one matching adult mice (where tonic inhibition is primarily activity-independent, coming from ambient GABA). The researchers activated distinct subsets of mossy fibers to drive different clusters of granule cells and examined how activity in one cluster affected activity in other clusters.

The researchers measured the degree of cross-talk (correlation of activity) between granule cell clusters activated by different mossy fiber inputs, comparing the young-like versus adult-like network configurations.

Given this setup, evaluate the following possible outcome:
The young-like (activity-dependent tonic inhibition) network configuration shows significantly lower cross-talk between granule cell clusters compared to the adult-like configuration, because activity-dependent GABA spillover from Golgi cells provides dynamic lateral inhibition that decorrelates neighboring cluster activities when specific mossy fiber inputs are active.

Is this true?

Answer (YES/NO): NO